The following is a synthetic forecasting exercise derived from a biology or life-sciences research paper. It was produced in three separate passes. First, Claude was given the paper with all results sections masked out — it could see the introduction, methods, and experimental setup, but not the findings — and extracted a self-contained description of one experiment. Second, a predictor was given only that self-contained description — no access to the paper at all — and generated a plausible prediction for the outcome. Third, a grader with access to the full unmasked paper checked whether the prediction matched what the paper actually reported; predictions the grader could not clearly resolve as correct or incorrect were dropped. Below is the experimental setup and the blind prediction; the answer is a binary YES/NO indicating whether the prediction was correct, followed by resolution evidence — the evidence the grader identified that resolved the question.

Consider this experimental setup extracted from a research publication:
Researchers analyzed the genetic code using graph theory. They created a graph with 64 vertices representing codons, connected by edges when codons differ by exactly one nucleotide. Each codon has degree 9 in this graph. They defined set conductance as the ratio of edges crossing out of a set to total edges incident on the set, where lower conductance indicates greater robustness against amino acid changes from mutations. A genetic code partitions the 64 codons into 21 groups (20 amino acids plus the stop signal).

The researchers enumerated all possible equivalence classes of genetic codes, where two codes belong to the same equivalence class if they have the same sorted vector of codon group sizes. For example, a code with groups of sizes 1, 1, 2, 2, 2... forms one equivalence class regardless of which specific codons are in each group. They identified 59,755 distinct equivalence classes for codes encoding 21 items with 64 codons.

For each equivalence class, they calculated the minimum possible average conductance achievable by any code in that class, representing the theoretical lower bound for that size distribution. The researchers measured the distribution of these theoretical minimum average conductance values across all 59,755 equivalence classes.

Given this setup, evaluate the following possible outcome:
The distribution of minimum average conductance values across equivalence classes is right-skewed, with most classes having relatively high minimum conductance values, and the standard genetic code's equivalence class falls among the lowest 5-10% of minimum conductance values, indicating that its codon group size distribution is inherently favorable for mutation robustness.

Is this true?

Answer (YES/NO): NO